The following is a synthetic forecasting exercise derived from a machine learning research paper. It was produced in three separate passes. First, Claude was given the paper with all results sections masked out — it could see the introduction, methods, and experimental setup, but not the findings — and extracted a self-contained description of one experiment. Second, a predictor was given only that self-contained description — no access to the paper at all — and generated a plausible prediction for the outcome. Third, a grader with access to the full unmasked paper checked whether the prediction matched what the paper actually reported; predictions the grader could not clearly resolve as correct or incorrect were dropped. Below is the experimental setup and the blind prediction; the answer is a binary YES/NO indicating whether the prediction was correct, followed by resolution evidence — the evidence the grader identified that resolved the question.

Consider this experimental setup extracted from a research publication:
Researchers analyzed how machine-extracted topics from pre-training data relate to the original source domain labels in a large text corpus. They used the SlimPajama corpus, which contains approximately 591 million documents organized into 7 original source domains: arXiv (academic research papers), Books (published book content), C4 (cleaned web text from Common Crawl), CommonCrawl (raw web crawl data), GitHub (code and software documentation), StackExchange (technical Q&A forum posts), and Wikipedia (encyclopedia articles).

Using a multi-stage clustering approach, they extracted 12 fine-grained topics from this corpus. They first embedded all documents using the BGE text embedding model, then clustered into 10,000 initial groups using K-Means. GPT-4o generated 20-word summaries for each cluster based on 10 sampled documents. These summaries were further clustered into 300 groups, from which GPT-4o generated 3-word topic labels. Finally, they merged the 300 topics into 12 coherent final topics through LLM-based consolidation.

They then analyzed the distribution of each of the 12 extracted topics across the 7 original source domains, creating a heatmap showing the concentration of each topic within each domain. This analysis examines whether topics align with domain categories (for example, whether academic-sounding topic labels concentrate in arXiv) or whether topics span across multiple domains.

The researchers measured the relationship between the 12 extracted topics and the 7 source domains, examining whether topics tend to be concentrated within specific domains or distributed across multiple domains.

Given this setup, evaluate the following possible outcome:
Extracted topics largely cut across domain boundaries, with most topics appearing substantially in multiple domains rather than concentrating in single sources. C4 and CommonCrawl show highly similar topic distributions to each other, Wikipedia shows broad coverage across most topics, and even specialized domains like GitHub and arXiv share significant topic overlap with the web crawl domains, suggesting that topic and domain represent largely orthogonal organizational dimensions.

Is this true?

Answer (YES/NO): NO